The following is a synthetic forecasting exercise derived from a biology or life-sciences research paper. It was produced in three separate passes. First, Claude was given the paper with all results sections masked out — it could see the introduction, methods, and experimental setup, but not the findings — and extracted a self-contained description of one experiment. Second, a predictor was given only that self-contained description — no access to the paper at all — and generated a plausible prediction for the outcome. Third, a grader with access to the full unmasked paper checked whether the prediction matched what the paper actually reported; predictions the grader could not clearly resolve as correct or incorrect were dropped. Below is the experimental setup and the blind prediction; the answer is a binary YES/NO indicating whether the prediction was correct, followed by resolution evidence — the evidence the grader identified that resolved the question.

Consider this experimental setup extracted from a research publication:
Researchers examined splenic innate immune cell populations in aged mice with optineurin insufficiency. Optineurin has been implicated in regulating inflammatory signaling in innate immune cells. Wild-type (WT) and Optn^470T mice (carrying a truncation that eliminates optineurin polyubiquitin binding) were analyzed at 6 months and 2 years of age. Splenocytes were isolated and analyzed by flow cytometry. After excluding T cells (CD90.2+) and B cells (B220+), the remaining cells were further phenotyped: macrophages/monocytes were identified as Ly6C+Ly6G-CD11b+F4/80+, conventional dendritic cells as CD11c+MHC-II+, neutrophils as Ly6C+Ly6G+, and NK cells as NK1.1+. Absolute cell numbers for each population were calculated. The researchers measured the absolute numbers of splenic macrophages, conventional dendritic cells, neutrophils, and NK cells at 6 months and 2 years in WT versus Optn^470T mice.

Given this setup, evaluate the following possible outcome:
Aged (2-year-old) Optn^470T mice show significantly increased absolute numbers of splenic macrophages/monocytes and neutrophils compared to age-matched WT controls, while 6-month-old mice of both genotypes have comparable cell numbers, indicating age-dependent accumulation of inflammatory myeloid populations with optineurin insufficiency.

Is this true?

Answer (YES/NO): NO